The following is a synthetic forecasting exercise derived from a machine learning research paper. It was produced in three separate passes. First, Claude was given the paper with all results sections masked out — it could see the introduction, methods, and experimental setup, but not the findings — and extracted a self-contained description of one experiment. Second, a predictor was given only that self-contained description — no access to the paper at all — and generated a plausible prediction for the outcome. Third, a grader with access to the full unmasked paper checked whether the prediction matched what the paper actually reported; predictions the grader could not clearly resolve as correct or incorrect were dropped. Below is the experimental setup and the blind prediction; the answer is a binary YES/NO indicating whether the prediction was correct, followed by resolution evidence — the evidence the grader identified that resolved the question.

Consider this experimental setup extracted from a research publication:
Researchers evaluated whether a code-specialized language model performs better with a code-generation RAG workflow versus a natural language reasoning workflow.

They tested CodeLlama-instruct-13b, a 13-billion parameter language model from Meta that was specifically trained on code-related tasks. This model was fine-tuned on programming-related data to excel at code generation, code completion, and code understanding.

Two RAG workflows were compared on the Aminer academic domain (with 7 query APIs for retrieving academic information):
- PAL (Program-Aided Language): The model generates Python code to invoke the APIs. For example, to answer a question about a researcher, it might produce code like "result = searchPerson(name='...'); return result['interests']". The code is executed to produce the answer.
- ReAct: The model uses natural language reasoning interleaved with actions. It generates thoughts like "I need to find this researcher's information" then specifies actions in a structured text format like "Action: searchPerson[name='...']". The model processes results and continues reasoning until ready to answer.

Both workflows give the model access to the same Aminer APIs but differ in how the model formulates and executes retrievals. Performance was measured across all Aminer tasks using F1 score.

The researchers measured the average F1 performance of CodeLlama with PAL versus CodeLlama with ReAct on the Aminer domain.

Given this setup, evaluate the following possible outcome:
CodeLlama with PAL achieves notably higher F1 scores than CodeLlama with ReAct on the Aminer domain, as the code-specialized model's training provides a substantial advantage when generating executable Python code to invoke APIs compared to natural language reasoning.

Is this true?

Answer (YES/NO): YES